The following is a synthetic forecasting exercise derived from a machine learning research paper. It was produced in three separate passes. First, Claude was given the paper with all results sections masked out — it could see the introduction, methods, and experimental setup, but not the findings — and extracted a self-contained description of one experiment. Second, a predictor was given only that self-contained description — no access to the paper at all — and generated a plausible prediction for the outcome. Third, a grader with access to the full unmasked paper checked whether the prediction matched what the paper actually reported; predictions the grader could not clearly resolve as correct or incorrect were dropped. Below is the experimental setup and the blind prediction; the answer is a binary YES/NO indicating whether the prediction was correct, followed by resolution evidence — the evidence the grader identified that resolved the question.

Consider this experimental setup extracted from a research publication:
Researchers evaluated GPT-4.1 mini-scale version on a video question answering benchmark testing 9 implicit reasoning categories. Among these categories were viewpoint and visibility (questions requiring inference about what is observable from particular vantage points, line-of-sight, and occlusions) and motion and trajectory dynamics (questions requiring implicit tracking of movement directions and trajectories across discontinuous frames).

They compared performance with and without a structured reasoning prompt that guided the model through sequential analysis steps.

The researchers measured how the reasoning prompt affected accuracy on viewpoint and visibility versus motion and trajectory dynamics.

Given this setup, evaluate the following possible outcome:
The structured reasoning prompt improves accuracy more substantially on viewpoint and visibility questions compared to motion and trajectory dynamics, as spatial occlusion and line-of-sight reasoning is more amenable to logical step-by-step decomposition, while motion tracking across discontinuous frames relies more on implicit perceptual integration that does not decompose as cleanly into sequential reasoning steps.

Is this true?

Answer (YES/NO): YES